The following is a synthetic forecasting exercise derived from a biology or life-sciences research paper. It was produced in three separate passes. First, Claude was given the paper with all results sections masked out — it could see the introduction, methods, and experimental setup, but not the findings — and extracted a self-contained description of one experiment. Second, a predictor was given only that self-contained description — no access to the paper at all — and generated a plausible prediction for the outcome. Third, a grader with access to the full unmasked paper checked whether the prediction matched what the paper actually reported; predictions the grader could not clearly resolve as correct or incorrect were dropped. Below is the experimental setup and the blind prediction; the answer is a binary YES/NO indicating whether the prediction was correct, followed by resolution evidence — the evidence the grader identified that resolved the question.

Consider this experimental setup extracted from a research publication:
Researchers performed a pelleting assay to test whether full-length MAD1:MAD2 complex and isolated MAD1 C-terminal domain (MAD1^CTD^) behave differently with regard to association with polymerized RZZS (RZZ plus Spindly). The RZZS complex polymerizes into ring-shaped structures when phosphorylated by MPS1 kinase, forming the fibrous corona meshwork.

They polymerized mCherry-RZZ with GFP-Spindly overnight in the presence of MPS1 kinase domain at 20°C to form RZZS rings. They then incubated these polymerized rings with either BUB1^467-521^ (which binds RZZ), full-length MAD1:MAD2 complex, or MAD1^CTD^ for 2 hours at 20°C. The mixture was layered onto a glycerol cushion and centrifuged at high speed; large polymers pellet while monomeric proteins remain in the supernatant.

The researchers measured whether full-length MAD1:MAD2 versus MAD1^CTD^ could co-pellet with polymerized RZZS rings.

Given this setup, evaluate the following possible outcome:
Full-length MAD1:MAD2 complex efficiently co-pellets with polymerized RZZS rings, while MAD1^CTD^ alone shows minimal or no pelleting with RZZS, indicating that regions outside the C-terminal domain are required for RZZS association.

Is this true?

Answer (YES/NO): YES